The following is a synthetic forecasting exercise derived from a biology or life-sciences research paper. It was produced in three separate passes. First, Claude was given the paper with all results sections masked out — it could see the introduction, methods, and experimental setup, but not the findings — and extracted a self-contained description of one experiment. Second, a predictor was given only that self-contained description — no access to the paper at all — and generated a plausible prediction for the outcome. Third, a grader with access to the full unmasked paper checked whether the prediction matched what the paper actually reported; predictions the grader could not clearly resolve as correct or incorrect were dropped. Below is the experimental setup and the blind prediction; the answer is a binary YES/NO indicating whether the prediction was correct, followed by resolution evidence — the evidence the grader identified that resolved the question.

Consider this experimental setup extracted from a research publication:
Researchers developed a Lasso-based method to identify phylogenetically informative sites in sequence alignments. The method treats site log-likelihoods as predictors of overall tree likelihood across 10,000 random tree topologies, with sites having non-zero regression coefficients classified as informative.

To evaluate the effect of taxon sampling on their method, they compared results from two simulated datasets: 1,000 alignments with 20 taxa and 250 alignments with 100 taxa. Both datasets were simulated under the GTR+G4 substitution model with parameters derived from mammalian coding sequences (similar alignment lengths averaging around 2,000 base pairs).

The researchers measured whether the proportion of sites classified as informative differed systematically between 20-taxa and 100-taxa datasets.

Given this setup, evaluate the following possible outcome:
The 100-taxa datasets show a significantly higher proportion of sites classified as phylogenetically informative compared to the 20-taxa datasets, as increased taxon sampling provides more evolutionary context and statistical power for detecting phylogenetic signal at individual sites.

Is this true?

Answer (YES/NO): YES